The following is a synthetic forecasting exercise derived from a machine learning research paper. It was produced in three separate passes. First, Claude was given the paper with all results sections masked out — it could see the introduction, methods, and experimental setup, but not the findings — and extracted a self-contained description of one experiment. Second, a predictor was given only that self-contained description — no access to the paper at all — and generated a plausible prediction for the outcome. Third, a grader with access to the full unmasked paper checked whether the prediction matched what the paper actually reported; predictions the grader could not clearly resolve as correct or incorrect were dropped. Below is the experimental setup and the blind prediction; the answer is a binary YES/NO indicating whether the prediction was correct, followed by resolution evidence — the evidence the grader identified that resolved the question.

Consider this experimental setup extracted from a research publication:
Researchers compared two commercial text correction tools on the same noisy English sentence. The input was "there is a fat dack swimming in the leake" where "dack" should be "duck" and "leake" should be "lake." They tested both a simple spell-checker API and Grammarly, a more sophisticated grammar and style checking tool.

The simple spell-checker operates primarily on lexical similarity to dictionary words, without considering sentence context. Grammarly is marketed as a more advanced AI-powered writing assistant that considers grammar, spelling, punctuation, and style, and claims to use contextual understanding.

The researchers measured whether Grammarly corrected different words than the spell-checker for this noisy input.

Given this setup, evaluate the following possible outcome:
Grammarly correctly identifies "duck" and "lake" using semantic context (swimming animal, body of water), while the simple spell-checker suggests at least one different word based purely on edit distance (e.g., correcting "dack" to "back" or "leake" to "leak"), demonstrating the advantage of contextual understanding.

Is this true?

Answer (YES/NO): NO